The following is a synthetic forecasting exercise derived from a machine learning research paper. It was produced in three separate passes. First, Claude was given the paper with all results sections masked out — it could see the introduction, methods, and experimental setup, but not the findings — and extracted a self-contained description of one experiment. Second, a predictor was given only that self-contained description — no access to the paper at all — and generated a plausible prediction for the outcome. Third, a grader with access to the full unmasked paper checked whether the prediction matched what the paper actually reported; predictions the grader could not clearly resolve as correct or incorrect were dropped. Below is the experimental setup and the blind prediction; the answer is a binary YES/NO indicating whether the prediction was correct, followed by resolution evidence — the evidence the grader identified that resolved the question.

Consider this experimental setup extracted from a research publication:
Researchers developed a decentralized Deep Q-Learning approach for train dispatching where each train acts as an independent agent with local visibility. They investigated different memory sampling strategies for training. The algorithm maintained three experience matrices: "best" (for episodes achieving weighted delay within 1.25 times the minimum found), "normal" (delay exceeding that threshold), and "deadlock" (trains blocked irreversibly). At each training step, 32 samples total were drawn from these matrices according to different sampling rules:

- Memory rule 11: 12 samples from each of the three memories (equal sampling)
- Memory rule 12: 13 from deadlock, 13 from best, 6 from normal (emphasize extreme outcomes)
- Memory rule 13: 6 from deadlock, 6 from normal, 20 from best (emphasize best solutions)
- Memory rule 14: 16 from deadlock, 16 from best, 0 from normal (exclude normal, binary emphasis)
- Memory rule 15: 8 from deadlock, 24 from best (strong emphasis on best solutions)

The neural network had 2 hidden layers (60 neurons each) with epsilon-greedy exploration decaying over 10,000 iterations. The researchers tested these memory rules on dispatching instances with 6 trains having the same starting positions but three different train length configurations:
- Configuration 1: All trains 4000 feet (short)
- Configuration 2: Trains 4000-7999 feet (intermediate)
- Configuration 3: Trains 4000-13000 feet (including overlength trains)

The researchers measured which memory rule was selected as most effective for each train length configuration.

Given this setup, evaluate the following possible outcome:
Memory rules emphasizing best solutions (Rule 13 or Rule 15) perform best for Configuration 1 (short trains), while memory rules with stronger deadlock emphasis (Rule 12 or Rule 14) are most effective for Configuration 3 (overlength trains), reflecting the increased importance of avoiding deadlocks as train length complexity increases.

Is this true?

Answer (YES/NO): NO